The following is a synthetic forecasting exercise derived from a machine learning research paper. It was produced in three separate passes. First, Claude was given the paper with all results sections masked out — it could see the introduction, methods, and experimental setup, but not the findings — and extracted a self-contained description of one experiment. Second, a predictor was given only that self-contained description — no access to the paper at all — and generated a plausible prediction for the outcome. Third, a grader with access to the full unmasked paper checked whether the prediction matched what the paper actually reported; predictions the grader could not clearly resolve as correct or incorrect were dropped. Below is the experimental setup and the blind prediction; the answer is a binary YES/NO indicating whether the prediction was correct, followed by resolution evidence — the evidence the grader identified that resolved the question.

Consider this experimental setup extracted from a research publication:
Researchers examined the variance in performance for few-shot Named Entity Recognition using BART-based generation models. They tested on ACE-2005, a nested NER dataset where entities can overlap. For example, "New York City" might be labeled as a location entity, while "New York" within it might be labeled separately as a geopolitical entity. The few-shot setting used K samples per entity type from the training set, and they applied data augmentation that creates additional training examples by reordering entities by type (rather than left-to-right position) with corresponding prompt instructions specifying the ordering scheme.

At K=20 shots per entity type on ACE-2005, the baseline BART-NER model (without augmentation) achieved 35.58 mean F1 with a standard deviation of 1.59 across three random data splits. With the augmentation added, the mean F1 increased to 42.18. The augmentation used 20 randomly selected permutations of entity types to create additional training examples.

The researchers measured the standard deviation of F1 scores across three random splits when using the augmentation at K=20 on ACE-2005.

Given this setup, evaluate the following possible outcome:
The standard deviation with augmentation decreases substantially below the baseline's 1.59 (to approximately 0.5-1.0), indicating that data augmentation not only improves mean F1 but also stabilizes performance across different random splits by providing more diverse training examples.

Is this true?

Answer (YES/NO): YES